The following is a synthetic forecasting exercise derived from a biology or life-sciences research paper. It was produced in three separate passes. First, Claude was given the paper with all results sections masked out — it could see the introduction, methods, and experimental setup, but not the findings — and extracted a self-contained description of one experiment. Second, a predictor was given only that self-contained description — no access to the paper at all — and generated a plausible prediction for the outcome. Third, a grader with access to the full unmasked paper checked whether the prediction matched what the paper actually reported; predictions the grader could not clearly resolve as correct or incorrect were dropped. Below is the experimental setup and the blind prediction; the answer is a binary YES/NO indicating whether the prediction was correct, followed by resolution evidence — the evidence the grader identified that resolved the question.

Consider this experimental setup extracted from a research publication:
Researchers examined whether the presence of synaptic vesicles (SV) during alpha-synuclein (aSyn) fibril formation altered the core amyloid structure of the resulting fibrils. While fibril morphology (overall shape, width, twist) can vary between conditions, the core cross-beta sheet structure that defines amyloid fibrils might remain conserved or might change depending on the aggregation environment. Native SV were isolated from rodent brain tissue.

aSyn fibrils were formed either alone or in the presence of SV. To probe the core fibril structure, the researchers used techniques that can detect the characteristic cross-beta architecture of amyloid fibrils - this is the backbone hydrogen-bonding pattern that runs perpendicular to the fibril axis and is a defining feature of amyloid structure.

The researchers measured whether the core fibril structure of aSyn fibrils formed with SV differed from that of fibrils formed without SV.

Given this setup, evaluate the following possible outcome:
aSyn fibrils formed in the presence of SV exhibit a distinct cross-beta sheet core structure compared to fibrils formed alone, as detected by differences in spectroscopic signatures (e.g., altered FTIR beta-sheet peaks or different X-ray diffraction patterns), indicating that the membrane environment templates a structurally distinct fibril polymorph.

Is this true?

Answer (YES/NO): NO